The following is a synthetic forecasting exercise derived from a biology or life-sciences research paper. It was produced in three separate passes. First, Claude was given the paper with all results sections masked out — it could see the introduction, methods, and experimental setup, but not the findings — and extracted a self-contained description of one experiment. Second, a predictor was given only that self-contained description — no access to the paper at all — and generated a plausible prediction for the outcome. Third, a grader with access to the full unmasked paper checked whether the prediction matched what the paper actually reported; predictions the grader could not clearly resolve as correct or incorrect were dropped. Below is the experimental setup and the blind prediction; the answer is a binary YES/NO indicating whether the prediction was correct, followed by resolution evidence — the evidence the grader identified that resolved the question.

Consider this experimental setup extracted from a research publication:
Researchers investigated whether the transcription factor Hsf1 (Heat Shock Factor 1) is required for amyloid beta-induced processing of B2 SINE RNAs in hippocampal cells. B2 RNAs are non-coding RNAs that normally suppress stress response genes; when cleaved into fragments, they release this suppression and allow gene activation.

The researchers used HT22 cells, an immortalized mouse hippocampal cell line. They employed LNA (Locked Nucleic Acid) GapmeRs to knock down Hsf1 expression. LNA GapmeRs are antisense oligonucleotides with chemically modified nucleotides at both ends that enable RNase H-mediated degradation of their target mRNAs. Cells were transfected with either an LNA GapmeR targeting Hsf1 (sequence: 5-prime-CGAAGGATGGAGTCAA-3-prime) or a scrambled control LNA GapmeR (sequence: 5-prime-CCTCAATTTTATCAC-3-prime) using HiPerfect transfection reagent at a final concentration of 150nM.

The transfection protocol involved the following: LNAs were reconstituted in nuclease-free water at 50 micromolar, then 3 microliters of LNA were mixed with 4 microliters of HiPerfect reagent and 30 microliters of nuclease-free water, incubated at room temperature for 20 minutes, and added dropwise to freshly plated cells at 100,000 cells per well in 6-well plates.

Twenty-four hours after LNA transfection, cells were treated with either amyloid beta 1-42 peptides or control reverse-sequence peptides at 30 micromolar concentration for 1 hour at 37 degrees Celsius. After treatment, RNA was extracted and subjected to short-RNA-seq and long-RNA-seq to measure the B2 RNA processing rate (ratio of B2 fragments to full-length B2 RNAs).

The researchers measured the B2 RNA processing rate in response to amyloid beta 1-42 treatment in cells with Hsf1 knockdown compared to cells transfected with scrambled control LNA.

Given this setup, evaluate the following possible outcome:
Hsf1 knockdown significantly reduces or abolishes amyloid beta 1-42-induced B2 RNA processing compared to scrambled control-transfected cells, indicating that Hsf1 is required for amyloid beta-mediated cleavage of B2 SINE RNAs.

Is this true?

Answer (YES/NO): YES